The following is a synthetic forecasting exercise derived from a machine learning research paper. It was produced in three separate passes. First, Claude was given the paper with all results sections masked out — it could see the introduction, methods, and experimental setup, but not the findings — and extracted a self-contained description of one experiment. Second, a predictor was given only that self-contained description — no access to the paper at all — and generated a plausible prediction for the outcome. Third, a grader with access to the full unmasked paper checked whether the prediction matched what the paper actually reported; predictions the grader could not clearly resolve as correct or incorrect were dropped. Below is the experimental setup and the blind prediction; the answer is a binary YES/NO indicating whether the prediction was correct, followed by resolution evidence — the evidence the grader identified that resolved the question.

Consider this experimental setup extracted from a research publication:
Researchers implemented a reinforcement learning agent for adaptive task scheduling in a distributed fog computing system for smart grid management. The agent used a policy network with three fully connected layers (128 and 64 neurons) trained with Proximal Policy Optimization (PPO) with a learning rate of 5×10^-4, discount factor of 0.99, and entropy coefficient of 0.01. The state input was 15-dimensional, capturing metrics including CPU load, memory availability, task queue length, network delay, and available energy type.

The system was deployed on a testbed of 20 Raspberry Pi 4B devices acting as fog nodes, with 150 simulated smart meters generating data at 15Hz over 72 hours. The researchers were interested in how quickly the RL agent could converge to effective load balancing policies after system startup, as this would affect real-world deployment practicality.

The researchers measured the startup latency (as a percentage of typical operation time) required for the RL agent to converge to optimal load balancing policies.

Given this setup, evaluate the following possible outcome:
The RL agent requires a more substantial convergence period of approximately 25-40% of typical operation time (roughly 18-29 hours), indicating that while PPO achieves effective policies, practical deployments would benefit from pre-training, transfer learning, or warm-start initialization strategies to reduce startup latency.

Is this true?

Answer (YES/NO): NO